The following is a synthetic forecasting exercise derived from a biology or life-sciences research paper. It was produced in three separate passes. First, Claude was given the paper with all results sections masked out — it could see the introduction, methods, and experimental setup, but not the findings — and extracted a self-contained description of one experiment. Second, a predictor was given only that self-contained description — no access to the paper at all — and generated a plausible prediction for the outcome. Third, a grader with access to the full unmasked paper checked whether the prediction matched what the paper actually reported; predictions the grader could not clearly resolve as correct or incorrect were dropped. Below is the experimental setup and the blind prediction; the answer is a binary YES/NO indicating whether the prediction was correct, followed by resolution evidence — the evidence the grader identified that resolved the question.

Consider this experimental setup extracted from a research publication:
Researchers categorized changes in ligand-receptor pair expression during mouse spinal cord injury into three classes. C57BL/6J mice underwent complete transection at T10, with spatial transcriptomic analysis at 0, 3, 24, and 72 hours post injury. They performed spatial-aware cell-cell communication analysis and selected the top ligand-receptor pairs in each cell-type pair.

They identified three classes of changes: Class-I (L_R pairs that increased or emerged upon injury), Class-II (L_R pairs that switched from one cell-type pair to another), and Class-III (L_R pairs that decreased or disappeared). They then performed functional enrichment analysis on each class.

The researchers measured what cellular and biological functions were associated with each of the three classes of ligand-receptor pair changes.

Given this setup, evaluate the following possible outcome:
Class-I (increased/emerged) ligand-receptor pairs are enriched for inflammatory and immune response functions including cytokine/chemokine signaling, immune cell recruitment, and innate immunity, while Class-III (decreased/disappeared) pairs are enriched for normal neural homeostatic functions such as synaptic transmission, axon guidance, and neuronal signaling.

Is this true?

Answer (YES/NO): NO